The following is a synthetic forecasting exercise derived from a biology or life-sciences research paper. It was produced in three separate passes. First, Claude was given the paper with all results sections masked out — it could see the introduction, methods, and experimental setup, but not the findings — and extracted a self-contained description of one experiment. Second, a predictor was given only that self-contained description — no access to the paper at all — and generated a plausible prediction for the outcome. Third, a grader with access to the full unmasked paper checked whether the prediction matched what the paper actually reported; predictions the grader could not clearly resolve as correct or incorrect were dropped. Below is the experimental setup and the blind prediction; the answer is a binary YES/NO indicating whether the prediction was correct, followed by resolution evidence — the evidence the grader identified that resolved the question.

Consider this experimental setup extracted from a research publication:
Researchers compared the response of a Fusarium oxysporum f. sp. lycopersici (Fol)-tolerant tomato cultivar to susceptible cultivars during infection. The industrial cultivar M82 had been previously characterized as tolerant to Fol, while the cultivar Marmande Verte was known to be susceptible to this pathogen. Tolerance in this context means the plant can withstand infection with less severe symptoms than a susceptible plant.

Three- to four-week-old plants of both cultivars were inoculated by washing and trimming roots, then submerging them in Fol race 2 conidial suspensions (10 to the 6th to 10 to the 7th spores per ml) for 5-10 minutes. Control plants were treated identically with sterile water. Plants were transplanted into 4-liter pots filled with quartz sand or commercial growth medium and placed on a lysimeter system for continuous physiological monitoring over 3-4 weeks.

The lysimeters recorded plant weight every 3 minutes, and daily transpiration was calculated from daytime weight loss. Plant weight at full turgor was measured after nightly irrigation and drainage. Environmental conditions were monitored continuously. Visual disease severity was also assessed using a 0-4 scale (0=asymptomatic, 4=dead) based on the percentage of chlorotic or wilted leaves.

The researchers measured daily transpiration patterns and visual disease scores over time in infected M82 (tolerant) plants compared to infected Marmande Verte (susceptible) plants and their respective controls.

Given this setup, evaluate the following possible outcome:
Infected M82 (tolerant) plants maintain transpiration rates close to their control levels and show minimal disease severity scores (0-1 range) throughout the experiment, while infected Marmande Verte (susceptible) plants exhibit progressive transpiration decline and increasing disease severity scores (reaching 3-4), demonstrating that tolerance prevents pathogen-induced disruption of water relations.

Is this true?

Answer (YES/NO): NO